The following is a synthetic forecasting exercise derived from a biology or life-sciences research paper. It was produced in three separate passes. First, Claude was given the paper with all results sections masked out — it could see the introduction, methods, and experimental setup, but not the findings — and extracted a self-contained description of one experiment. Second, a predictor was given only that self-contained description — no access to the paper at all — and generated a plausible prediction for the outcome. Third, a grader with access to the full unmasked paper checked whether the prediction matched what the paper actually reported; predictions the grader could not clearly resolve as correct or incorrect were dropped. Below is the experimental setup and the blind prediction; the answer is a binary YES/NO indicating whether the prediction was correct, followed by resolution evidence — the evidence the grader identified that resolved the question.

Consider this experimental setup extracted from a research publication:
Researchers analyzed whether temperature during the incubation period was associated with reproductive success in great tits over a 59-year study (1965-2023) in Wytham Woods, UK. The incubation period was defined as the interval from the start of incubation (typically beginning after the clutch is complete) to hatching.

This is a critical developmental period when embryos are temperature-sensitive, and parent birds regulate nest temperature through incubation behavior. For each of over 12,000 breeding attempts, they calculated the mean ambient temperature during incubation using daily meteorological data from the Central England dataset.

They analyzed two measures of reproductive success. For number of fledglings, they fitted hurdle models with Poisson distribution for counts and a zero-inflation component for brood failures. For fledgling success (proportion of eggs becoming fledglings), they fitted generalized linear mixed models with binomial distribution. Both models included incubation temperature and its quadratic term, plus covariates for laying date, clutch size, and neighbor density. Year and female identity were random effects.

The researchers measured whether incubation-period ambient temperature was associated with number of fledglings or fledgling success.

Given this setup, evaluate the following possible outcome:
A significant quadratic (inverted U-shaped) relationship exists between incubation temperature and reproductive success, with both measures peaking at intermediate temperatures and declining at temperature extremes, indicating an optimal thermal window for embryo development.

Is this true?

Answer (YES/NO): NO